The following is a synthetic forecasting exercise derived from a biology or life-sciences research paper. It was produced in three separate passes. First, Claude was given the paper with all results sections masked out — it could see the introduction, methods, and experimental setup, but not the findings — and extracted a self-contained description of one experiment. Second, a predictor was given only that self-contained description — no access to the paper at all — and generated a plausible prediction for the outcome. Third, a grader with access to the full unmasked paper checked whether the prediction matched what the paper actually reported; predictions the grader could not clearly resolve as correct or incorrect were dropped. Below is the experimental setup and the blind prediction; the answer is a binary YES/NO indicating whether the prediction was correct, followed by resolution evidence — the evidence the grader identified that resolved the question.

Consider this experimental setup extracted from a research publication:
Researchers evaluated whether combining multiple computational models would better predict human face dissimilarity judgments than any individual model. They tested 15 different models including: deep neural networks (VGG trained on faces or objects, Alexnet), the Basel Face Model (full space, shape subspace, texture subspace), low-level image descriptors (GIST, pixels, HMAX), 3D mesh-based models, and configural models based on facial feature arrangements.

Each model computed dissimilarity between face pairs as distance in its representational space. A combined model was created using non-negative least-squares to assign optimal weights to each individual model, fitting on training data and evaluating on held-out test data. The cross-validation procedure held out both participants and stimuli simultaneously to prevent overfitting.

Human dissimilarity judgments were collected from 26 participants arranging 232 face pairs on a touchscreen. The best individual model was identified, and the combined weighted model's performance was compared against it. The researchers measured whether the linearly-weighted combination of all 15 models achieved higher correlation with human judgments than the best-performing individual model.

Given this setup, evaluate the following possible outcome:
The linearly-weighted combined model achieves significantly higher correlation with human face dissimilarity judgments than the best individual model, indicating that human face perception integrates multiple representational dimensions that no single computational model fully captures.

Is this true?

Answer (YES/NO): NO